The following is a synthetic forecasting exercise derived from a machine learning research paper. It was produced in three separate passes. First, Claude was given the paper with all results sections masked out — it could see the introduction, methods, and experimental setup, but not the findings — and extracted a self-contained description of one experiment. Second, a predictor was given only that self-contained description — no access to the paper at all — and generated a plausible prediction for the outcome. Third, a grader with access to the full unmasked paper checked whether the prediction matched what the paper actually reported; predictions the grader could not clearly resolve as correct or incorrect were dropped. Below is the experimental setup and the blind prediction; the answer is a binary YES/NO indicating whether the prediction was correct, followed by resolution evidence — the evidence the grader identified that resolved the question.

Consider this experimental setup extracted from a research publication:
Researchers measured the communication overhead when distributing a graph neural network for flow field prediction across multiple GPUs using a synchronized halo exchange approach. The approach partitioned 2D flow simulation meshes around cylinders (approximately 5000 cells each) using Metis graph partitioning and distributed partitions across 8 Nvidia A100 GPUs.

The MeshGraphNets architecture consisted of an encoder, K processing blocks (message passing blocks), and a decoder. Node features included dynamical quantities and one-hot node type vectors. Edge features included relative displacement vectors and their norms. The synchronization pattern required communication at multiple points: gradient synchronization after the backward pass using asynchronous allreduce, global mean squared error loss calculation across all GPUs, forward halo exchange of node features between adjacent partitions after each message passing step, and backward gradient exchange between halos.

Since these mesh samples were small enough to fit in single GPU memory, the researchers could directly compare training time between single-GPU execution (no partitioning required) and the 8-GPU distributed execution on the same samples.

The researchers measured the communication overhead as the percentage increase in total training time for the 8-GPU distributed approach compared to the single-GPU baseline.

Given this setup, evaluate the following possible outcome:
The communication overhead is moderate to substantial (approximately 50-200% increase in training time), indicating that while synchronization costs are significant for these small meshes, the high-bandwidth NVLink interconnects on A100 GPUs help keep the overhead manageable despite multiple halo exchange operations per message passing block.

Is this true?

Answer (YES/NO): NO